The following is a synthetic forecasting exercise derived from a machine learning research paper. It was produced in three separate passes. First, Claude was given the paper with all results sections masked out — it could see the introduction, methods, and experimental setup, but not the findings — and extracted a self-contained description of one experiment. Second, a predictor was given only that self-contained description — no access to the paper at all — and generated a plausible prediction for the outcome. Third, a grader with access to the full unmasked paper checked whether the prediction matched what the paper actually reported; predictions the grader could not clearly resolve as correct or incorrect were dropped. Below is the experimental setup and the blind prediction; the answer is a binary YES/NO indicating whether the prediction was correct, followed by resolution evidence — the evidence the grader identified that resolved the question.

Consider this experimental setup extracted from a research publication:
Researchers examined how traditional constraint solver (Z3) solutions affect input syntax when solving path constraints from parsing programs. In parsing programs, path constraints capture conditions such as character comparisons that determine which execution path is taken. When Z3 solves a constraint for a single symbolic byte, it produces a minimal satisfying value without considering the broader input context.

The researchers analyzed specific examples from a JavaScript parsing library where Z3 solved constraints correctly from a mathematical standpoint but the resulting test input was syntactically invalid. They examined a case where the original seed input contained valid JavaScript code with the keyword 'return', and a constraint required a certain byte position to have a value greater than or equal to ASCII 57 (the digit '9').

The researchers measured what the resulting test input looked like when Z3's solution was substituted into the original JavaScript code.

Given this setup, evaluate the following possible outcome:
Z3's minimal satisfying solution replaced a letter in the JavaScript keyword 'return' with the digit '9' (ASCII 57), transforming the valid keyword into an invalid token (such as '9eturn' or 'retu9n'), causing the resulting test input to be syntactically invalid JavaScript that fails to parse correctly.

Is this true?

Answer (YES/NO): YES